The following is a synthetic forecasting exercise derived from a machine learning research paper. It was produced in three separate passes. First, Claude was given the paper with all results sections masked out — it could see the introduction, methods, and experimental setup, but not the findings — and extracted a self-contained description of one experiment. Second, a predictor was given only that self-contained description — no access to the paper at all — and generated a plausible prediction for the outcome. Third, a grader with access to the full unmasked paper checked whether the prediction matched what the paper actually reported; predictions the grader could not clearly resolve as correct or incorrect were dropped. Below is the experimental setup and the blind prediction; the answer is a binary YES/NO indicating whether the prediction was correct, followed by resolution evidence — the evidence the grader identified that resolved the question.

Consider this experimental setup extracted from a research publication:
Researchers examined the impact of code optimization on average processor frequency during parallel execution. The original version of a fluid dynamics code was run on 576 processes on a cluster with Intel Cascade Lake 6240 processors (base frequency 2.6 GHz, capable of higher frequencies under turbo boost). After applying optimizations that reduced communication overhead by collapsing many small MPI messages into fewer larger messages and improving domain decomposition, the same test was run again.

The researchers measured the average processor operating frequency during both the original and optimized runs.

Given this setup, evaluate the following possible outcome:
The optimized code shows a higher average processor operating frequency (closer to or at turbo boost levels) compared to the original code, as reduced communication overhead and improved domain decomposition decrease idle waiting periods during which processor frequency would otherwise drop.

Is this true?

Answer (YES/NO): YES